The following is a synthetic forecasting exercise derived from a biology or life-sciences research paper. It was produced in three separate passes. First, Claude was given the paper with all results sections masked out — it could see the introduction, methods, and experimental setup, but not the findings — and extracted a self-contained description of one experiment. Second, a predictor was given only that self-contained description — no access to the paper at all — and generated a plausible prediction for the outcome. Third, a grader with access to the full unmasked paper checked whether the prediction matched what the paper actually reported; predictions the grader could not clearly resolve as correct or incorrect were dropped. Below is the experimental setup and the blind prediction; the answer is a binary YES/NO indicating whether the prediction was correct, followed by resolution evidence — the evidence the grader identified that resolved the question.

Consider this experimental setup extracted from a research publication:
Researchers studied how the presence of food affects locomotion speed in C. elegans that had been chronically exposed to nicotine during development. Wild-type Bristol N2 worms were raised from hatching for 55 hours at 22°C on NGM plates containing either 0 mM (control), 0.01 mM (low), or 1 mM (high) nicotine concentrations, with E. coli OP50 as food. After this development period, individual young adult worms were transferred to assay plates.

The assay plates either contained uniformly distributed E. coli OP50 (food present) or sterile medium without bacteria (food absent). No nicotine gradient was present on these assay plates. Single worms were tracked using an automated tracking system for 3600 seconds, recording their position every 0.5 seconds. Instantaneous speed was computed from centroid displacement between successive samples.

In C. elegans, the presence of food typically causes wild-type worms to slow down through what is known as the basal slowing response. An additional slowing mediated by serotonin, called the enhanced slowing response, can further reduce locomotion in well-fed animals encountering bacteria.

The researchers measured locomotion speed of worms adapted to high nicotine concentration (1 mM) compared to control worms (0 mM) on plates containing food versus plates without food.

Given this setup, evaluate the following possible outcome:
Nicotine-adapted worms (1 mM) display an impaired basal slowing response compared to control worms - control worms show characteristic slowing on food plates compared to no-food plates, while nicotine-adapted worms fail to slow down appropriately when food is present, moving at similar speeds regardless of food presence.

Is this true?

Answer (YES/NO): NO